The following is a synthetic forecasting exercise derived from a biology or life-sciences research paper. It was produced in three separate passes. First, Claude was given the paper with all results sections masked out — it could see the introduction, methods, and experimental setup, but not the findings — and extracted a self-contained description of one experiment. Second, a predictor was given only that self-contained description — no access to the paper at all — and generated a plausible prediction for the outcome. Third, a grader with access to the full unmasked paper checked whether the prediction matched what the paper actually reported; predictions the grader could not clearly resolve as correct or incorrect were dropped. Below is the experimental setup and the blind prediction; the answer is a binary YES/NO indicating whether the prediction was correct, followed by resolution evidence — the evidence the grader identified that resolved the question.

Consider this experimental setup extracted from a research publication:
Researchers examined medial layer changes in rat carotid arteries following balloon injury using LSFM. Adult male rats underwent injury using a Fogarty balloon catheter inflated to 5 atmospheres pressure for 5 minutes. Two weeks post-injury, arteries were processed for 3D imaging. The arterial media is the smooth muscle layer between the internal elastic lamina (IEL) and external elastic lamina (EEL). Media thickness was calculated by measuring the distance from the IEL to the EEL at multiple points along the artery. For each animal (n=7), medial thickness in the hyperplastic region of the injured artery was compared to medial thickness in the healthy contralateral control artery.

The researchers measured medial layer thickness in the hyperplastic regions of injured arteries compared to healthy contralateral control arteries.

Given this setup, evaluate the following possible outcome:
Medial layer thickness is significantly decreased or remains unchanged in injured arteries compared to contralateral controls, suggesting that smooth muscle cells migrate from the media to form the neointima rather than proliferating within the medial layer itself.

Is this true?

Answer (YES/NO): NO